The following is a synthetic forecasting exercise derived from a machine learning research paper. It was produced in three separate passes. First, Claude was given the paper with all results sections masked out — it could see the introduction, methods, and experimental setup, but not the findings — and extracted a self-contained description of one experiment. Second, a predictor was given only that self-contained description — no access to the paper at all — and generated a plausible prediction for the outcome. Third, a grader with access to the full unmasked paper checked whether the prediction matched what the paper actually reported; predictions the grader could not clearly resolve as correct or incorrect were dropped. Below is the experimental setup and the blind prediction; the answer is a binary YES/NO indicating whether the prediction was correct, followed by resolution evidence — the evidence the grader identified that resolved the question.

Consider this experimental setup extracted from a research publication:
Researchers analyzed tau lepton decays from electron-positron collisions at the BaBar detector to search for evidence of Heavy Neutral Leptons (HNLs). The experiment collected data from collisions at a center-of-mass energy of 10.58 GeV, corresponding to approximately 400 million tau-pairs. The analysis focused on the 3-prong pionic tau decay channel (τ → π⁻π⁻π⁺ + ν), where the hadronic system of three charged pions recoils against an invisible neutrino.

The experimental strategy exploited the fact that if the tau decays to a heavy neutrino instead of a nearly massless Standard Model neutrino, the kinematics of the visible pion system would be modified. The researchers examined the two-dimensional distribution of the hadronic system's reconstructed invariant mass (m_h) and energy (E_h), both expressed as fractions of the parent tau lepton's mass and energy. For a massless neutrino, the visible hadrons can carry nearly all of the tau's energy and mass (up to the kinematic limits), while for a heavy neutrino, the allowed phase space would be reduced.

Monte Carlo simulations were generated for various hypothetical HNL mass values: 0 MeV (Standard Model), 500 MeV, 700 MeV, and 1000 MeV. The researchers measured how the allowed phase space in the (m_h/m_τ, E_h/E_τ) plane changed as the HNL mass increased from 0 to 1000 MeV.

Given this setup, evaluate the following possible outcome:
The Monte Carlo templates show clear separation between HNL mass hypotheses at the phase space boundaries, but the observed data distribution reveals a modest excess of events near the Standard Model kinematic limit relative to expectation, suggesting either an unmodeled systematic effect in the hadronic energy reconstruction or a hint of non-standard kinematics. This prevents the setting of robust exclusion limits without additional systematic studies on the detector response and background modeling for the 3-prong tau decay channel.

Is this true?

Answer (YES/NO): NO